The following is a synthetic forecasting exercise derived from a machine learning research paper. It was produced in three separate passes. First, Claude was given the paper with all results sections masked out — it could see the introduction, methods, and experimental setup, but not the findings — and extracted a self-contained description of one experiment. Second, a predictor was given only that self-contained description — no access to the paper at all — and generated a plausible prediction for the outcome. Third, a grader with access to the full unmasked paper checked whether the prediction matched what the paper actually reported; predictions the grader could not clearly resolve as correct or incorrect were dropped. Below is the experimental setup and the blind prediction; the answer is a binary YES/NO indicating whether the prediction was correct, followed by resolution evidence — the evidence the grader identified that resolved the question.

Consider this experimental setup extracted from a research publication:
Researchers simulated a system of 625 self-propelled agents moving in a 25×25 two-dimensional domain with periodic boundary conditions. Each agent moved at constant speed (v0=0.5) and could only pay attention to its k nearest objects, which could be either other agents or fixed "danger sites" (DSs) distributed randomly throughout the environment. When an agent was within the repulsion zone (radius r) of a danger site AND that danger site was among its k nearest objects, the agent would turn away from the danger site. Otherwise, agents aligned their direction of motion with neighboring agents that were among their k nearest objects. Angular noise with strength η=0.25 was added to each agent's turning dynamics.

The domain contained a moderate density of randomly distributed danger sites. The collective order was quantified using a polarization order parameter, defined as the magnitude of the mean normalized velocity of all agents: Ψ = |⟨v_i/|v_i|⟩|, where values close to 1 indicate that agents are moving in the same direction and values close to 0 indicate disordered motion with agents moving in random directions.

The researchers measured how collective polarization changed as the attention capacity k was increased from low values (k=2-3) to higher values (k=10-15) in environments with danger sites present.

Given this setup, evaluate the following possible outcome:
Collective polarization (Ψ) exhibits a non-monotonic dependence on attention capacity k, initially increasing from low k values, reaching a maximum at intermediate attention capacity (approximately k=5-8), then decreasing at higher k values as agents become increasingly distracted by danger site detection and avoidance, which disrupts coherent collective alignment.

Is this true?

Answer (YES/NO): NO